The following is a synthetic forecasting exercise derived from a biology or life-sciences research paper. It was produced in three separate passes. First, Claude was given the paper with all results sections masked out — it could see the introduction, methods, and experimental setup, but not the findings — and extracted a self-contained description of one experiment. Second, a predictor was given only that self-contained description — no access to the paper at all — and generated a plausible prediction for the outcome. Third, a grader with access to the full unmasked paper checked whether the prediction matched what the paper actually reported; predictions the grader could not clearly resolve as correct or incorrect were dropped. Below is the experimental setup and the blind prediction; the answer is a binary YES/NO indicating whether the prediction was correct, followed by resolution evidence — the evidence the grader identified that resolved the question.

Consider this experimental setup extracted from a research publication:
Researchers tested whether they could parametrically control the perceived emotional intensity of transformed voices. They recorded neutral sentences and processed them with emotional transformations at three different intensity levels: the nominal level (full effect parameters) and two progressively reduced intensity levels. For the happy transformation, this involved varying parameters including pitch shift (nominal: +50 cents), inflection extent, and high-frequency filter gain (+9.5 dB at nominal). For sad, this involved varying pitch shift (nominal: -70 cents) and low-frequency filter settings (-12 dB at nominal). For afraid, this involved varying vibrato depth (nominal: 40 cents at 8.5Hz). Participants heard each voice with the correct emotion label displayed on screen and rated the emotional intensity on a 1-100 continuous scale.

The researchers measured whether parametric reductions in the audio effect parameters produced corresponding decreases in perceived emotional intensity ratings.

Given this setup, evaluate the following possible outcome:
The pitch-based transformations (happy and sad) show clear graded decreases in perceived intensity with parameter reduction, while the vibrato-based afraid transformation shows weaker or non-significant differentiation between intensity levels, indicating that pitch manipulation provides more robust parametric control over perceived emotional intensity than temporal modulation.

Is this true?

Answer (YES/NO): NO